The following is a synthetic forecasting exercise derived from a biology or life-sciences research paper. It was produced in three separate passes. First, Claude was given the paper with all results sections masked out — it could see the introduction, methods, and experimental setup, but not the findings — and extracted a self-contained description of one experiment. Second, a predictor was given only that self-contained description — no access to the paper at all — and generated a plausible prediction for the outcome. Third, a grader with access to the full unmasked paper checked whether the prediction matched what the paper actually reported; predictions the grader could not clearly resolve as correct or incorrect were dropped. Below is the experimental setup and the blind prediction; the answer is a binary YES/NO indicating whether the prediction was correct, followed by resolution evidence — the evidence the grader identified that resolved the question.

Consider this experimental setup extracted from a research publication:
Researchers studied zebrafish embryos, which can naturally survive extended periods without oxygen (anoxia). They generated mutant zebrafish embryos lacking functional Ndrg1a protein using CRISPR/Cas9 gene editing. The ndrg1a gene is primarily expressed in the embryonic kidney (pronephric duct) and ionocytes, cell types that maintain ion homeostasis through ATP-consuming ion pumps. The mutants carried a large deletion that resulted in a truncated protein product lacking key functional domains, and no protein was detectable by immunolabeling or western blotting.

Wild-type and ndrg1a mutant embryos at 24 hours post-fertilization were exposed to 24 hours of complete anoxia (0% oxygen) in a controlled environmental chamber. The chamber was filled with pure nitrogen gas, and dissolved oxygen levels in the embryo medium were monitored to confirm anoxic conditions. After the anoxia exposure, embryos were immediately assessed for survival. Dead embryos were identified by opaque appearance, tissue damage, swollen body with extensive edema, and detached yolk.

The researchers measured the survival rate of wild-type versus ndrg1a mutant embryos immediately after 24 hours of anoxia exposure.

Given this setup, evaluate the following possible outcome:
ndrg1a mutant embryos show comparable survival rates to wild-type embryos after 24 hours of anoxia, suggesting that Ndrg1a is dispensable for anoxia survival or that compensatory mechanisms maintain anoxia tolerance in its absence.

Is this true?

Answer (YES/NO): NO